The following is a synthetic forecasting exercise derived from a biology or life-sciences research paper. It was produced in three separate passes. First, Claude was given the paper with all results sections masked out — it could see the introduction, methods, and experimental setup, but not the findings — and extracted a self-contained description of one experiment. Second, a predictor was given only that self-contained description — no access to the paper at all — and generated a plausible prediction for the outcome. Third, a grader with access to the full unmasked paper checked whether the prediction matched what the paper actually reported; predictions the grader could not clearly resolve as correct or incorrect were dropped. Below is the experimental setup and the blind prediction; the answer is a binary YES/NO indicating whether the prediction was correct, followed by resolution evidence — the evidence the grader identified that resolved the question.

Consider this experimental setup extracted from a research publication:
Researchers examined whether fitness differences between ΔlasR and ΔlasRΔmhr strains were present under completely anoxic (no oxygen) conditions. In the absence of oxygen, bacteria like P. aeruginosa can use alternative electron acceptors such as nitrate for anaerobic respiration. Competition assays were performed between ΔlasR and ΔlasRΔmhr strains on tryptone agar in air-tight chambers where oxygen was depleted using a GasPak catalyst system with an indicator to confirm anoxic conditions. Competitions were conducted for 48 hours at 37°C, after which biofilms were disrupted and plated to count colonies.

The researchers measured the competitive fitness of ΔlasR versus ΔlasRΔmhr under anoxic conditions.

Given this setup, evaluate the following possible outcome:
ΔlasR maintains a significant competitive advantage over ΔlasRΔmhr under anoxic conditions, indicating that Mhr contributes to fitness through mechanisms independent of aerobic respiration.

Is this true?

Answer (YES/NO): NO